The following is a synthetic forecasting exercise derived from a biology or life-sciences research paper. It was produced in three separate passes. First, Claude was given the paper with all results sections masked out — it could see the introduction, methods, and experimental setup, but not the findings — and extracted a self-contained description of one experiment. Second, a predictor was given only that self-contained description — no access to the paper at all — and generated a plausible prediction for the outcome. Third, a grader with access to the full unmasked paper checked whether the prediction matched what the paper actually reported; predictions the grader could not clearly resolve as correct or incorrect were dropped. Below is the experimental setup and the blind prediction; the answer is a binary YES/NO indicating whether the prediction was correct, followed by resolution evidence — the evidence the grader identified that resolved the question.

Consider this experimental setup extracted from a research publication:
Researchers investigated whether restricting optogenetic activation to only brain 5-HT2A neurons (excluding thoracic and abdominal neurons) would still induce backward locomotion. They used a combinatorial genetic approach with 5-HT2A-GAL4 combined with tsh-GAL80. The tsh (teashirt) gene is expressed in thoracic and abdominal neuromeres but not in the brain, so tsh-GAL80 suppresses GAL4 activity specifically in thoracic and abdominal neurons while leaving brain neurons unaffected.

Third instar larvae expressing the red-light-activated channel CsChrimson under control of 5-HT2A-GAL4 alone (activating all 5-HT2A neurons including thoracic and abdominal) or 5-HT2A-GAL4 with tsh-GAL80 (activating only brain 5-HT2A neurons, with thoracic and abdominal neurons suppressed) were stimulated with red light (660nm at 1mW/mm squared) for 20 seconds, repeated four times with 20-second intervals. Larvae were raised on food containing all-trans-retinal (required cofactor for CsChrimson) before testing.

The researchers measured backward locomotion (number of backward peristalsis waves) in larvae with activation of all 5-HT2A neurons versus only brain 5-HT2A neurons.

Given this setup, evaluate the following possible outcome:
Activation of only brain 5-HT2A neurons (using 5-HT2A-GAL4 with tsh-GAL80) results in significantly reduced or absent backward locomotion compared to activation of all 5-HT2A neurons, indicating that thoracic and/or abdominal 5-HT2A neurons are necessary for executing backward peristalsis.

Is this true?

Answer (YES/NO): YES